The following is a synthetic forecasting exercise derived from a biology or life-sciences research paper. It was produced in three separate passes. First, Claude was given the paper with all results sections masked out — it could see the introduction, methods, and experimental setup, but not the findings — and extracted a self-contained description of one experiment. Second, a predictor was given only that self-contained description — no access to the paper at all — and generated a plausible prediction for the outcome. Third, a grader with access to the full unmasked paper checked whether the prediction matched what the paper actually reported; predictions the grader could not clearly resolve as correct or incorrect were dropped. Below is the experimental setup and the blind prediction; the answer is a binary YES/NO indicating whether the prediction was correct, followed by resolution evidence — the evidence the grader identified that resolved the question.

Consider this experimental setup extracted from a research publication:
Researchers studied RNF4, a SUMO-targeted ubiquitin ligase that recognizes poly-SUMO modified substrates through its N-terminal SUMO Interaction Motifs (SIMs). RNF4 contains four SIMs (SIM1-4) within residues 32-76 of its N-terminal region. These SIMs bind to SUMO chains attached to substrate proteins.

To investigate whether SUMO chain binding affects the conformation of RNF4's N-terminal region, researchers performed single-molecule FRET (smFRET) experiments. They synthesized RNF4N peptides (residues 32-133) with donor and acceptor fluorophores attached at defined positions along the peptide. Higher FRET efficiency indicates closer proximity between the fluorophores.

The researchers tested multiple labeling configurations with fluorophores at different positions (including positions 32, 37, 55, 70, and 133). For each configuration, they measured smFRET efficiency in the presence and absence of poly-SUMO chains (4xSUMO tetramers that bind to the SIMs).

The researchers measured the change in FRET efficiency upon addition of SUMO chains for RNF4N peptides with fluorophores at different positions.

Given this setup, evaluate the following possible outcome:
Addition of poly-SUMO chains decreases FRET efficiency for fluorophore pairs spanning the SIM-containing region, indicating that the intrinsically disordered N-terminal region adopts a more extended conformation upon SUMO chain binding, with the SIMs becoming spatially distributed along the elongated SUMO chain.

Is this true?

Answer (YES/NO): NO